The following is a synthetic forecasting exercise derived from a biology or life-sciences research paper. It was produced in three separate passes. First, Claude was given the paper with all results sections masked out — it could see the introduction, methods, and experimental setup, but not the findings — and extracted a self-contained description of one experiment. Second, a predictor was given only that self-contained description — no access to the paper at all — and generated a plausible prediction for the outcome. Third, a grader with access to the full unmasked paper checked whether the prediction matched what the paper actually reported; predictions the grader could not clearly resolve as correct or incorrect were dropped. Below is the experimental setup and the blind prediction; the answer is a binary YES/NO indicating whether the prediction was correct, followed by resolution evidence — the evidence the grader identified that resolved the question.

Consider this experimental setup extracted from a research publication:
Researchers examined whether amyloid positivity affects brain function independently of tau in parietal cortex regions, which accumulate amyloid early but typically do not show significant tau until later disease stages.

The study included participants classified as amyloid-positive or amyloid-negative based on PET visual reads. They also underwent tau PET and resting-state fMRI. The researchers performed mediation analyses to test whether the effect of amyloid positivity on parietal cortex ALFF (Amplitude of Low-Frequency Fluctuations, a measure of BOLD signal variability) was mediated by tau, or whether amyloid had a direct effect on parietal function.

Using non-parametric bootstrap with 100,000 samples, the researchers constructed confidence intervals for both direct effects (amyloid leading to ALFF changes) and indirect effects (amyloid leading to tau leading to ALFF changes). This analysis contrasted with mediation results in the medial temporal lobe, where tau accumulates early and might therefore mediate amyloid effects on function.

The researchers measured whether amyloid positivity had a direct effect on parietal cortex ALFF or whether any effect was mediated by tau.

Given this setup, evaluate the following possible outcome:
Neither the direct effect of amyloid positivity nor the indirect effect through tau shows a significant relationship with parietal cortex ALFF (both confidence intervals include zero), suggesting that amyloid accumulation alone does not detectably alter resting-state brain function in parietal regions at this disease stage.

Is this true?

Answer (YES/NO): NO